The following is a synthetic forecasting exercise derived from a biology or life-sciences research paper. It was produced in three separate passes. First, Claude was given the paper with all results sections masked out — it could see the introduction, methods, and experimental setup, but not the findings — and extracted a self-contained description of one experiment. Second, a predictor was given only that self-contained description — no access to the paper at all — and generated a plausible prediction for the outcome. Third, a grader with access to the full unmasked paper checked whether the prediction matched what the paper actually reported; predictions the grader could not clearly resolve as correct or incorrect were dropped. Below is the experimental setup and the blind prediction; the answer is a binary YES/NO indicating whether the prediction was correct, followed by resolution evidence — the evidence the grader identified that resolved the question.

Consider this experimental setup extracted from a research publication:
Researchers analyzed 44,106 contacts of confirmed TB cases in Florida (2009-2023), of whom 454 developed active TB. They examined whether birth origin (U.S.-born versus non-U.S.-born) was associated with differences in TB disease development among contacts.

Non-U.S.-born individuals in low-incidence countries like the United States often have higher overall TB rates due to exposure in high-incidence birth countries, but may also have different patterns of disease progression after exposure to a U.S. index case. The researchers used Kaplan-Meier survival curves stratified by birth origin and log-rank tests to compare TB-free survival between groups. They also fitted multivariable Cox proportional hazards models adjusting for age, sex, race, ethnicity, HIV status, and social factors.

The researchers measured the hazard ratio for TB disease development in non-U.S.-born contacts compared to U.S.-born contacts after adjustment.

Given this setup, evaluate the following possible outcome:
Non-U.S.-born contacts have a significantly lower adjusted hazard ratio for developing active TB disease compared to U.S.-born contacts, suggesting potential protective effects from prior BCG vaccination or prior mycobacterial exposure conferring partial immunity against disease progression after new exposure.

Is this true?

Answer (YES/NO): NO